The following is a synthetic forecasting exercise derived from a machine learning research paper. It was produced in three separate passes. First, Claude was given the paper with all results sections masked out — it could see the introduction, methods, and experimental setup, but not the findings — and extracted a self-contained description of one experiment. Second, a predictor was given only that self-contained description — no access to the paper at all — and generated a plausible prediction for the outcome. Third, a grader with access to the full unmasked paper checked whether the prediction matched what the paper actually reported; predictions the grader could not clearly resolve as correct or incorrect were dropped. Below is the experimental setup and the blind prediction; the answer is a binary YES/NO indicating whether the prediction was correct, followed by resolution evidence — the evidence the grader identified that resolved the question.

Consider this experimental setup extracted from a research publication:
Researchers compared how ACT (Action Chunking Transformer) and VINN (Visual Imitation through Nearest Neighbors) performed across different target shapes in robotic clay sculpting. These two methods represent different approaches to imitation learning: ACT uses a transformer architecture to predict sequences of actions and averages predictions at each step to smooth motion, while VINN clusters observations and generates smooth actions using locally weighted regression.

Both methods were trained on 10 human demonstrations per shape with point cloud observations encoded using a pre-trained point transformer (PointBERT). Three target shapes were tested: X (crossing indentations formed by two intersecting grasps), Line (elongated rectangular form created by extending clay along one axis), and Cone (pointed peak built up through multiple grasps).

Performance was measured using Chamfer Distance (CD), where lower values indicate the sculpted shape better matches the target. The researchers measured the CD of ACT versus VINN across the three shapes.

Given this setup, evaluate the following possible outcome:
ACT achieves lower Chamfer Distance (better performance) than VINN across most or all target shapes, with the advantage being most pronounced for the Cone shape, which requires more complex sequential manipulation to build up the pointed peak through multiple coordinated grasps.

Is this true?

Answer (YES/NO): NO